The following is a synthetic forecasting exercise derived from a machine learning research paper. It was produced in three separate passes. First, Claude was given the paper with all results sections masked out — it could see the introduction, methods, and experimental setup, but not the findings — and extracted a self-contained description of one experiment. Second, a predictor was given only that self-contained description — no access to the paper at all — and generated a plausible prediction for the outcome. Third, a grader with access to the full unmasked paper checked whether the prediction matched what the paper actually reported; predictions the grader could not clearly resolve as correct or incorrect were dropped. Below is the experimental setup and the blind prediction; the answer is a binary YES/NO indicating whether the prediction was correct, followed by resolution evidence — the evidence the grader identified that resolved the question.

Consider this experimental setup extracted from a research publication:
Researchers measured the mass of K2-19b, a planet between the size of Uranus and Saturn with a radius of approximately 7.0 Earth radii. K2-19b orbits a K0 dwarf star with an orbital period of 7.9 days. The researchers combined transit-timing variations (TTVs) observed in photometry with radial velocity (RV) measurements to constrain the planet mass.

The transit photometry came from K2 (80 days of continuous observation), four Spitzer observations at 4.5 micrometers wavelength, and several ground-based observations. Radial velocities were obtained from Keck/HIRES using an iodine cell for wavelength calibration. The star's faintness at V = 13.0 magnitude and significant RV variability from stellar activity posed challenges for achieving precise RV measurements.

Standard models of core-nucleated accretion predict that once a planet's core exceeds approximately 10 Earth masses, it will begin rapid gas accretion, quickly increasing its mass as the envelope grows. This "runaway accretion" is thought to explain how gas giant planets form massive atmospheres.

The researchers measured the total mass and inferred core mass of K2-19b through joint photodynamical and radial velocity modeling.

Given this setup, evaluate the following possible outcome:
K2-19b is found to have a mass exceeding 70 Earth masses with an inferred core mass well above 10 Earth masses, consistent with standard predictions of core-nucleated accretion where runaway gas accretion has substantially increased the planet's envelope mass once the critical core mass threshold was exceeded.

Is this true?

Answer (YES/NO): NO